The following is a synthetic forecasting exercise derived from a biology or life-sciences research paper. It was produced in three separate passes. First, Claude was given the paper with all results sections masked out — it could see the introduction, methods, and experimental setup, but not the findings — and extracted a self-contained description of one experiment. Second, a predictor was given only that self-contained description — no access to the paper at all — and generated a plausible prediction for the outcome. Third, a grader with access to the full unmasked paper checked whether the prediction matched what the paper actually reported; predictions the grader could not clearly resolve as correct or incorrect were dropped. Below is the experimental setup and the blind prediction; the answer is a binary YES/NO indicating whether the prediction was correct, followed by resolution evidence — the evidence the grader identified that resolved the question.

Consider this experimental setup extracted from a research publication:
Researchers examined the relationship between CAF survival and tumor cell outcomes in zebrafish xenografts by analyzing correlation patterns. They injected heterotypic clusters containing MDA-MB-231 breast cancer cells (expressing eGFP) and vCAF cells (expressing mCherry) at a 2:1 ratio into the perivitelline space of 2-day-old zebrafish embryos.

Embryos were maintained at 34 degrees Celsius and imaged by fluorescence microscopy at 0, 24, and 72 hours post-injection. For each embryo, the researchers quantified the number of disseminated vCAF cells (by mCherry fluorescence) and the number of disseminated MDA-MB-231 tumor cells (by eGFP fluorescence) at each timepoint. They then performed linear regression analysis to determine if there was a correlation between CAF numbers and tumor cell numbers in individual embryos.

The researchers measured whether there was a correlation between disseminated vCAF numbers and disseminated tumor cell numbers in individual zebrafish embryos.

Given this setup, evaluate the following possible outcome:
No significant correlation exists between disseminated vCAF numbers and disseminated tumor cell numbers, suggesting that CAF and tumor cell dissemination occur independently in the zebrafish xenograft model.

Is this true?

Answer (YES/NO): YES